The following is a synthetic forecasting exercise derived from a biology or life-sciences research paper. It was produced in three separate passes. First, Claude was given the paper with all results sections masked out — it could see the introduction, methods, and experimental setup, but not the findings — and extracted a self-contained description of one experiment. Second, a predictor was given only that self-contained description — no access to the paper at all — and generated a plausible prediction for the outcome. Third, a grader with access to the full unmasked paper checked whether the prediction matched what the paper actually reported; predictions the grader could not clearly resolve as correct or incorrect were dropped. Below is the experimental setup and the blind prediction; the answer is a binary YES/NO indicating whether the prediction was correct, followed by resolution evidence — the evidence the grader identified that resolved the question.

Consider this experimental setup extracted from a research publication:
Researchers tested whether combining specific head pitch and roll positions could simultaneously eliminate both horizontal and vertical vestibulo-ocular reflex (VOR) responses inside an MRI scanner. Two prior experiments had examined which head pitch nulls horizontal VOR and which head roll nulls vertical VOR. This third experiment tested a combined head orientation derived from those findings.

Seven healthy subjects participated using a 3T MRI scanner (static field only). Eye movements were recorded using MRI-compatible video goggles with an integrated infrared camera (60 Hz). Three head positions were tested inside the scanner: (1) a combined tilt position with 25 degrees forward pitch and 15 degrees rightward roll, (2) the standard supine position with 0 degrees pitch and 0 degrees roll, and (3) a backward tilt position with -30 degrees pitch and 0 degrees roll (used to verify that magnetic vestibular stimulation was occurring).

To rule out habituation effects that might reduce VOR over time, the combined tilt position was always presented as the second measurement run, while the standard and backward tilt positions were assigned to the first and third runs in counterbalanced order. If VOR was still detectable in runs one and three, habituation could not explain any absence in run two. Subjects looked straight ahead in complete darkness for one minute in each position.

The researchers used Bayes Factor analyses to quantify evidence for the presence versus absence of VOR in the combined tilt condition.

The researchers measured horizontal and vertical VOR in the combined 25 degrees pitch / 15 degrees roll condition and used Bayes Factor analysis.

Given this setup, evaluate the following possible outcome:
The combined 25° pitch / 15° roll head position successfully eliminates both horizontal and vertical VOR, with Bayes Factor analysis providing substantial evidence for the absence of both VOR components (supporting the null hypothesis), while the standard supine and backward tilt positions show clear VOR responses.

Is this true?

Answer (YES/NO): NO